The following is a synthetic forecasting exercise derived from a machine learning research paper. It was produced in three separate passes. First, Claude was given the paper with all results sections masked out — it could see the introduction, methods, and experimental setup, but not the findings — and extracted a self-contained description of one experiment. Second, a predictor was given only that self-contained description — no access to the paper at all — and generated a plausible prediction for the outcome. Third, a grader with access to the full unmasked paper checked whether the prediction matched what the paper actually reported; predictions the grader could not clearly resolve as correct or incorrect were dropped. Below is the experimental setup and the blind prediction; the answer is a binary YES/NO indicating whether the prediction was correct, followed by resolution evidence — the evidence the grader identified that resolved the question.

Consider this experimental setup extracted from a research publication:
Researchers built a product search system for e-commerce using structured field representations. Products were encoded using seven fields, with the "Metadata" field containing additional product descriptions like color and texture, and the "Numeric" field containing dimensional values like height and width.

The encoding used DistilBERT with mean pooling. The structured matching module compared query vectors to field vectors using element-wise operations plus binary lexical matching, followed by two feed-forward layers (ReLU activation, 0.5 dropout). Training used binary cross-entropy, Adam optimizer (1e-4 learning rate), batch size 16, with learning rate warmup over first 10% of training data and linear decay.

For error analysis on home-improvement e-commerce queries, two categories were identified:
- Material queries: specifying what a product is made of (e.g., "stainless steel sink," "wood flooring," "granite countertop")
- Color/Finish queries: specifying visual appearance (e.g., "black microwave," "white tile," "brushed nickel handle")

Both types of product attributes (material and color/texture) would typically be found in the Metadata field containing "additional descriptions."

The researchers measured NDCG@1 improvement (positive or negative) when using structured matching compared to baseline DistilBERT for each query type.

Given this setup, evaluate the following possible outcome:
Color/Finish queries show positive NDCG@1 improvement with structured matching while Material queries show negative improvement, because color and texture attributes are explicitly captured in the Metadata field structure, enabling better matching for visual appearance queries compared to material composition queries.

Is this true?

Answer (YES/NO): NO